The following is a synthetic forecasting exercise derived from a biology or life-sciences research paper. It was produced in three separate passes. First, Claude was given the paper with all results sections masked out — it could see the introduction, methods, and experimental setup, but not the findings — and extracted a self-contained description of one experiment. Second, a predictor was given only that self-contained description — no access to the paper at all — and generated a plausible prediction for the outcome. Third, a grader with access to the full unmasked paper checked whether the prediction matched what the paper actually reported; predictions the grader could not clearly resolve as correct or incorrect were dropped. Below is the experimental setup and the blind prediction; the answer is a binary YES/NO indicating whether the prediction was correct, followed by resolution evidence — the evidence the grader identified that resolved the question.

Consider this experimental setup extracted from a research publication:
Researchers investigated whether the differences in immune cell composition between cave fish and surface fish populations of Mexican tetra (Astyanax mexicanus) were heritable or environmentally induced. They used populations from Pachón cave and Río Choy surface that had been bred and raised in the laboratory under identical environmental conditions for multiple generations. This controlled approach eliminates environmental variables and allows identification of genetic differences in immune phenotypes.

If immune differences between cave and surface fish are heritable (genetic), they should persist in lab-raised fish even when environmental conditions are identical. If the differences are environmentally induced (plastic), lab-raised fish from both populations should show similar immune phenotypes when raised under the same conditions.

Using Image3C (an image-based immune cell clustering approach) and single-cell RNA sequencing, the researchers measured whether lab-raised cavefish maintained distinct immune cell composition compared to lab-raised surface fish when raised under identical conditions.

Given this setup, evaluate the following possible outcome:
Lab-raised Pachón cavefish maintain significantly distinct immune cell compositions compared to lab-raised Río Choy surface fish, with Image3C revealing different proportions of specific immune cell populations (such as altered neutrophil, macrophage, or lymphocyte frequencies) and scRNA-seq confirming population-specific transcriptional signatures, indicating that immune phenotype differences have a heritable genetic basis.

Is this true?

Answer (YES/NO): YES